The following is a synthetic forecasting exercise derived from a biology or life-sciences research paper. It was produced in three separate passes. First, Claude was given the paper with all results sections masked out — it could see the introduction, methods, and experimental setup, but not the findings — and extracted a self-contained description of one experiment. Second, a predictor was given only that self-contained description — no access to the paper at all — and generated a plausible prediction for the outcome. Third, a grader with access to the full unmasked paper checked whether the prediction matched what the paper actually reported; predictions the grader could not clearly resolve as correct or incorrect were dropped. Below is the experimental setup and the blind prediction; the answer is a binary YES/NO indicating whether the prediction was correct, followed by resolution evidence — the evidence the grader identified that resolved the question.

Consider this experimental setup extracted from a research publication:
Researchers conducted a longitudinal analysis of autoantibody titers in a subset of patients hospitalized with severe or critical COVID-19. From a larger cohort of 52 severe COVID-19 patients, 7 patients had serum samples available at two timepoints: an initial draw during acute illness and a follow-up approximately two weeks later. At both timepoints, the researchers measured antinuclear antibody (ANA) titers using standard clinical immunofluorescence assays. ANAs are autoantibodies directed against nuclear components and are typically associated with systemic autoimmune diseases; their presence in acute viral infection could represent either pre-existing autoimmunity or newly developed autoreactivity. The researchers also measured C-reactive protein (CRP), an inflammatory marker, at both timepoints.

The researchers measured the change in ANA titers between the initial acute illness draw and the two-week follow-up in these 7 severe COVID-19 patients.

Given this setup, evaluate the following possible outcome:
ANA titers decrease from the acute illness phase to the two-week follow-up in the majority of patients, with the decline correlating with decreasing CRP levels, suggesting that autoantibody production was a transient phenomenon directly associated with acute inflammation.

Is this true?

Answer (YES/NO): NO